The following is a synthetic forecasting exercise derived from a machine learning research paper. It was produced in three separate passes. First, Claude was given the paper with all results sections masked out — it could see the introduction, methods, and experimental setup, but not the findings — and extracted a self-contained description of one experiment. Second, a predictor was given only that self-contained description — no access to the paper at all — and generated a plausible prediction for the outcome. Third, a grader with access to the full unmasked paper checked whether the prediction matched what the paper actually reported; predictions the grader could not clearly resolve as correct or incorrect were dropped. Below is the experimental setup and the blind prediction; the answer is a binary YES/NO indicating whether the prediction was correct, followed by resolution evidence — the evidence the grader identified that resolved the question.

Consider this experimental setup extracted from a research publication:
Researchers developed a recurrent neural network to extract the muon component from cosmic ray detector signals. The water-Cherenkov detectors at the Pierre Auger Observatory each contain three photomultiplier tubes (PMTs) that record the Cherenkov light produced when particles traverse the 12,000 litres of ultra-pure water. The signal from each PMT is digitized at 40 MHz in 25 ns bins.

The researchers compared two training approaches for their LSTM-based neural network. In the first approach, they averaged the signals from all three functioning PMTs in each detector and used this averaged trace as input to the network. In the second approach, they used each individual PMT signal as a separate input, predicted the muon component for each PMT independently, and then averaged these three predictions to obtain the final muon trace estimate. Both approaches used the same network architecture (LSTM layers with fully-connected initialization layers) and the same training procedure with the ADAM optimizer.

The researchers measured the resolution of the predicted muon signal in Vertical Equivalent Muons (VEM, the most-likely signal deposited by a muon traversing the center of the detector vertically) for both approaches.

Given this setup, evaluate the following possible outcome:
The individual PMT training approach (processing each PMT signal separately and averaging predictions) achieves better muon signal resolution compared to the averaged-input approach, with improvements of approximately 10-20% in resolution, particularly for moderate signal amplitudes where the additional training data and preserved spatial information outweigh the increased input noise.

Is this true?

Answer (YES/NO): NO